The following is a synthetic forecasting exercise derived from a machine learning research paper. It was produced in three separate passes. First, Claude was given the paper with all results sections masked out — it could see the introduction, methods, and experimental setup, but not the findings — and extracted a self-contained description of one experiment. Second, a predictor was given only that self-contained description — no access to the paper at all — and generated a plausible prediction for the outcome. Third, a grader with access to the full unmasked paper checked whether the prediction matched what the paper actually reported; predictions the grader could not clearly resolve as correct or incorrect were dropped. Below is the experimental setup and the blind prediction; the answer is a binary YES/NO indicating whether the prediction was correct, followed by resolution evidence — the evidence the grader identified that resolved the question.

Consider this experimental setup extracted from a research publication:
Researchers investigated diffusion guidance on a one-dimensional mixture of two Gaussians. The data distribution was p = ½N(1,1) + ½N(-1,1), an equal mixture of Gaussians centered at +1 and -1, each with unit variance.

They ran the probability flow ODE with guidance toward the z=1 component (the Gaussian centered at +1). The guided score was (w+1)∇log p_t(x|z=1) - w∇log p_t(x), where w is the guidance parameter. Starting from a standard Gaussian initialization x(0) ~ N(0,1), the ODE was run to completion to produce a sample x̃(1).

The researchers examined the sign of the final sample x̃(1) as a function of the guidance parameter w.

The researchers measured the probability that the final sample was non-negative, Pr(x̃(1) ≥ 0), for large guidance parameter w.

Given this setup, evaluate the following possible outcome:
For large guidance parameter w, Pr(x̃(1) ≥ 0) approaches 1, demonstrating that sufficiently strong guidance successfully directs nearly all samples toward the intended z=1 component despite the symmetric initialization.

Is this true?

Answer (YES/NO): YES